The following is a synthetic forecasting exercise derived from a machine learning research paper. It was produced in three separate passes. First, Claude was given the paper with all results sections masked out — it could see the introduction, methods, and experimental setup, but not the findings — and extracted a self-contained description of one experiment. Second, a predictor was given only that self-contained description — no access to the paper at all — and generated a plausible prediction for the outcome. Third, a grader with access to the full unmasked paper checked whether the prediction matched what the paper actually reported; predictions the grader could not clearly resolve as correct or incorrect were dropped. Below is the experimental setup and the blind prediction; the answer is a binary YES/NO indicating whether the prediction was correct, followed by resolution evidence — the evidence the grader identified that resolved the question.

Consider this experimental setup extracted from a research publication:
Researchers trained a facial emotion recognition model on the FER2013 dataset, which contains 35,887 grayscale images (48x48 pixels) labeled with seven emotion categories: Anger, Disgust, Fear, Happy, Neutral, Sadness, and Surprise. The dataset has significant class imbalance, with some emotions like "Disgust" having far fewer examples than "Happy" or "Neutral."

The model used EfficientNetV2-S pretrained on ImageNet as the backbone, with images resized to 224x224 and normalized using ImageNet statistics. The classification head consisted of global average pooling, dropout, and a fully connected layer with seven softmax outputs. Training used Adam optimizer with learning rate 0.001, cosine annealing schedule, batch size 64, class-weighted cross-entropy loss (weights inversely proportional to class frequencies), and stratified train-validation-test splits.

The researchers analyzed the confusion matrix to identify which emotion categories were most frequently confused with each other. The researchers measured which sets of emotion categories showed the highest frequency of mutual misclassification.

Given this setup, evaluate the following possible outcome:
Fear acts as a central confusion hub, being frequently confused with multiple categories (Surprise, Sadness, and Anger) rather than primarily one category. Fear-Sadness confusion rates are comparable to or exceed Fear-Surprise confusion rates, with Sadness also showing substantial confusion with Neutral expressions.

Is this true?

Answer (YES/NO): NO